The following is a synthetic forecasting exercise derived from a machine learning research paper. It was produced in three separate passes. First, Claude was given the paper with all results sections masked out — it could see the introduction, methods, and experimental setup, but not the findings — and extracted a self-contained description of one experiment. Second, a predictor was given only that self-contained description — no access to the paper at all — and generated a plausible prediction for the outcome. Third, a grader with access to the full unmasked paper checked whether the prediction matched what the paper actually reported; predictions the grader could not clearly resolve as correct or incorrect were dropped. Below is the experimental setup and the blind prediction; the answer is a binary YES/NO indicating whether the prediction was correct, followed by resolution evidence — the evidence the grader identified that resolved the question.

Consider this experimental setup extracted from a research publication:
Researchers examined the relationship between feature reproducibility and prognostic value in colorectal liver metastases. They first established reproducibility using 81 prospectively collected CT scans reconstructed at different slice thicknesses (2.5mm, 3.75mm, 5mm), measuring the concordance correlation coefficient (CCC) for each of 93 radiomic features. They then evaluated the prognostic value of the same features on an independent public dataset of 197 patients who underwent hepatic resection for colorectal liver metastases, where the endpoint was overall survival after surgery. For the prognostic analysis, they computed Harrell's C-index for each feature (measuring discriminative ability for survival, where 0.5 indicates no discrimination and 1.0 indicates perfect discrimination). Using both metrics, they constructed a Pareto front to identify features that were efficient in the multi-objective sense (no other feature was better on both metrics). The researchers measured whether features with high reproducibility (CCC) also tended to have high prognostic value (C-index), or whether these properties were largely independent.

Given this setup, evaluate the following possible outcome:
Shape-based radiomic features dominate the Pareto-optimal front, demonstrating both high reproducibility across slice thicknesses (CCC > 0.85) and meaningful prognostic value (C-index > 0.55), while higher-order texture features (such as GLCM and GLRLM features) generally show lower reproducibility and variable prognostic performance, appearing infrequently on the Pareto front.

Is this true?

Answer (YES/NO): NO